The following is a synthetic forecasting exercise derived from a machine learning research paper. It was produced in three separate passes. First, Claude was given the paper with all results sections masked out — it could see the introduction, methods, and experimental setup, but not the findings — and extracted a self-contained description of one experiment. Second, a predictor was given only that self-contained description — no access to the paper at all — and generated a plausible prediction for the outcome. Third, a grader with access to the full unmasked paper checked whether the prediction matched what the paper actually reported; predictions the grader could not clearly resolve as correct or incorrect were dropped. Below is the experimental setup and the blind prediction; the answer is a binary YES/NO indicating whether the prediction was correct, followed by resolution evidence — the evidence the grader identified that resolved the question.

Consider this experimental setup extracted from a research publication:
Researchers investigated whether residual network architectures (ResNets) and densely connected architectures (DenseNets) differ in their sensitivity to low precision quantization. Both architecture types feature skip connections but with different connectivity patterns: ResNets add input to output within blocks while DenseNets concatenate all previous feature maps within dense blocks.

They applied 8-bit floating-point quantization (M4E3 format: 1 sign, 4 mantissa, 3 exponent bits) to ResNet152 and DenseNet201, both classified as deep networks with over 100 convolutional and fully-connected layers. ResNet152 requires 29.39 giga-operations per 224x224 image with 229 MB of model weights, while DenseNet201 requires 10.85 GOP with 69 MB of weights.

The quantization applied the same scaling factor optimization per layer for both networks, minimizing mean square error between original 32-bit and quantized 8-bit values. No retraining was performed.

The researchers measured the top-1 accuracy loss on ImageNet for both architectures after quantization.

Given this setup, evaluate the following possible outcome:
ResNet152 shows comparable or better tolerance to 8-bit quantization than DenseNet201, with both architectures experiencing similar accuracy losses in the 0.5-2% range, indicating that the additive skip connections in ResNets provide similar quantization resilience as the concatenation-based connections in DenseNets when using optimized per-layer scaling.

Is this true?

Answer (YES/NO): NO